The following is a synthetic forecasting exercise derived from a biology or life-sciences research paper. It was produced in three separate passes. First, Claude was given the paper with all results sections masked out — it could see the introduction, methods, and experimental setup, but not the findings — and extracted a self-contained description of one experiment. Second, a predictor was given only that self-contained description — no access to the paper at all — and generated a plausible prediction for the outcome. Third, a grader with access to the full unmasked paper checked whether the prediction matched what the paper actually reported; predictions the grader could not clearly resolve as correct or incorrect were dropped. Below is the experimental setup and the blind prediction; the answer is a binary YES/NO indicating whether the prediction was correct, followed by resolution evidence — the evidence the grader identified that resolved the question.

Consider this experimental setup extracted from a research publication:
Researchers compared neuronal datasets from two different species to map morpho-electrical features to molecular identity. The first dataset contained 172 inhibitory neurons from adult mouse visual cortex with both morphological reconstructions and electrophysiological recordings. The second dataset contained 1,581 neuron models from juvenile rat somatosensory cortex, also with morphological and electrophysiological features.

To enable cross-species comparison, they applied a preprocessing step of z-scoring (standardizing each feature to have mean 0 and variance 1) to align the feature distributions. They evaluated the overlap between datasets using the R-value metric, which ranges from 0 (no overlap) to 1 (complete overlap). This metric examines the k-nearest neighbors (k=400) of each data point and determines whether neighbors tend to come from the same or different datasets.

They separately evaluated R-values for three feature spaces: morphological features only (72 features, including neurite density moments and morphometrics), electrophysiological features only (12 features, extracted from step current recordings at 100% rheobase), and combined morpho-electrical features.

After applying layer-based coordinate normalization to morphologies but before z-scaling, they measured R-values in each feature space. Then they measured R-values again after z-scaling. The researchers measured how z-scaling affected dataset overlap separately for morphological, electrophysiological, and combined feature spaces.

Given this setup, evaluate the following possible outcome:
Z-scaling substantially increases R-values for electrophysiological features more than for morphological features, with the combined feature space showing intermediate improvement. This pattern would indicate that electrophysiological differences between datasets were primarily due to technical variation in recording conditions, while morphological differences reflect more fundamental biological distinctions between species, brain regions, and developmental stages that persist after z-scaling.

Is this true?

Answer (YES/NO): YES